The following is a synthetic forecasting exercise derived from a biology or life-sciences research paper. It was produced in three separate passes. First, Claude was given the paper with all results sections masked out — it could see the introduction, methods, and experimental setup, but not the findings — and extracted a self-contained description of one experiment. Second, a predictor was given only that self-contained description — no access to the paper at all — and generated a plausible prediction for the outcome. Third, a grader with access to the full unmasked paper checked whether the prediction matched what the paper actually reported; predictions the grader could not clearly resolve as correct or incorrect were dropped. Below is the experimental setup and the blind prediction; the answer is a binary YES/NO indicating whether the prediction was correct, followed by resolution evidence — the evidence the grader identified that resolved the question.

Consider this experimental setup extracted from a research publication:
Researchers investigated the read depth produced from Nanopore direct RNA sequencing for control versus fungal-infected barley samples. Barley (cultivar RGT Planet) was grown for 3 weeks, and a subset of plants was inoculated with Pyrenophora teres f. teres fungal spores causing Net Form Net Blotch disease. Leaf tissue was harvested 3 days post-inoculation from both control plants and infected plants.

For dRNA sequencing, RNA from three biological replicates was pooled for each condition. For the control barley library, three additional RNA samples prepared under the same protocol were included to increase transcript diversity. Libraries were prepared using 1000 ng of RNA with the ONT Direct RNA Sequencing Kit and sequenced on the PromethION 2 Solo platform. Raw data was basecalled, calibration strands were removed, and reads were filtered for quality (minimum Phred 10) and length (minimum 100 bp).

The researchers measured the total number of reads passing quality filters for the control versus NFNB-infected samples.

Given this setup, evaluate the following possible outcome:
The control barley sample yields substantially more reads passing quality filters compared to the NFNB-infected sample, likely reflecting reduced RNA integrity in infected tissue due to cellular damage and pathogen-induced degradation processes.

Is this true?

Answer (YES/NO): NO